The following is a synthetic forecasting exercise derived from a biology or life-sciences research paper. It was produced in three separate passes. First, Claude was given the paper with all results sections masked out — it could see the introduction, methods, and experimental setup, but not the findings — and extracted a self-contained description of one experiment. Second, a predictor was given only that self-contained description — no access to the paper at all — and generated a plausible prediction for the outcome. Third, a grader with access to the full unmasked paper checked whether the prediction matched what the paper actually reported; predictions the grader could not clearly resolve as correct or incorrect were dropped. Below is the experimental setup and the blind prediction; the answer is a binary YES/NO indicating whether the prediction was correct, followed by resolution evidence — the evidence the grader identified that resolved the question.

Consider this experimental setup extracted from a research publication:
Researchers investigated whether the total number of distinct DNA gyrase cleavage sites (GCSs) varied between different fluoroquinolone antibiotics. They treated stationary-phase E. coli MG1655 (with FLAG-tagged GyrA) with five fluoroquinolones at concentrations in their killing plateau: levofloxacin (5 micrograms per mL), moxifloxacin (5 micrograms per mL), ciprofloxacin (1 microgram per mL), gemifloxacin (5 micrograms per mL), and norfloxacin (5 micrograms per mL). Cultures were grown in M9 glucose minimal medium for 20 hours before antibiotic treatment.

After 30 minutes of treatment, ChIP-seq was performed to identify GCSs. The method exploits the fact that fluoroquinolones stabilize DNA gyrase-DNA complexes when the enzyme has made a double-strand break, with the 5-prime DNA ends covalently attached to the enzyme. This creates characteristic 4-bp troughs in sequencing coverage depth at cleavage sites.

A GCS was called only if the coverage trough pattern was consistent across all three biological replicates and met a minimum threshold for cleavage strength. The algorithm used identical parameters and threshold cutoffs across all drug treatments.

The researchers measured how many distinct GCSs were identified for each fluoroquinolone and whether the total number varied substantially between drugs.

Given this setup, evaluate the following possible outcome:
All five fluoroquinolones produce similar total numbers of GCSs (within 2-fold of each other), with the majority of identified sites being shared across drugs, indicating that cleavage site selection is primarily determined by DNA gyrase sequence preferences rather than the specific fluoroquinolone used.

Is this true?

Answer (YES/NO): NO